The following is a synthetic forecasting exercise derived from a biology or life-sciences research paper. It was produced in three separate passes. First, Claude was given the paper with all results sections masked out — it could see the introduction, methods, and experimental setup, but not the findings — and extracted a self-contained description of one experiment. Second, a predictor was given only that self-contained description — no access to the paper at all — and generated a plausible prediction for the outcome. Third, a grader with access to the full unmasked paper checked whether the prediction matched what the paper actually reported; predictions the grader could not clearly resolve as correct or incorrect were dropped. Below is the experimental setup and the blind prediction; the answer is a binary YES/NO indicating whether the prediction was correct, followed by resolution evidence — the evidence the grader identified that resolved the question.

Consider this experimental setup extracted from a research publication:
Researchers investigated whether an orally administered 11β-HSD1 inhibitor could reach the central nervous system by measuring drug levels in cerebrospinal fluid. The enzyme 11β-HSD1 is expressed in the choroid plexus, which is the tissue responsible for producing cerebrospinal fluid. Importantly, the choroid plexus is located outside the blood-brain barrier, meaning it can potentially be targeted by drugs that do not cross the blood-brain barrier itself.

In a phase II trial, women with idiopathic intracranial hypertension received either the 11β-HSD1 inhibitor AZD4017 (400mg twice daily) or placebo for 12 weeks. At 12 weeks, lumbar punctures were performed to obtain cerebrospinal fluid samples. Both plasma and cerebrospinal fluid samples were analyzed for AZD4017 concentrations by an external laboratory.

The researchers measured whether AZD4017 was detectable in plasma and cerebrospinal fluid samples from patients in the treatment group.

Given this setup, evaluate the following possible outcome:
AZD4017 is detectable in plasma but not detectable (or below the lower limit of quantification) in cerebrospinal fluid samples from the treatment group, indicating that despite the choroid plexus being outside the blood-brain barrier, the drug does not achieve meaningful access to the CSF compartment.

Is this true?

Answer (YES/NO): NO